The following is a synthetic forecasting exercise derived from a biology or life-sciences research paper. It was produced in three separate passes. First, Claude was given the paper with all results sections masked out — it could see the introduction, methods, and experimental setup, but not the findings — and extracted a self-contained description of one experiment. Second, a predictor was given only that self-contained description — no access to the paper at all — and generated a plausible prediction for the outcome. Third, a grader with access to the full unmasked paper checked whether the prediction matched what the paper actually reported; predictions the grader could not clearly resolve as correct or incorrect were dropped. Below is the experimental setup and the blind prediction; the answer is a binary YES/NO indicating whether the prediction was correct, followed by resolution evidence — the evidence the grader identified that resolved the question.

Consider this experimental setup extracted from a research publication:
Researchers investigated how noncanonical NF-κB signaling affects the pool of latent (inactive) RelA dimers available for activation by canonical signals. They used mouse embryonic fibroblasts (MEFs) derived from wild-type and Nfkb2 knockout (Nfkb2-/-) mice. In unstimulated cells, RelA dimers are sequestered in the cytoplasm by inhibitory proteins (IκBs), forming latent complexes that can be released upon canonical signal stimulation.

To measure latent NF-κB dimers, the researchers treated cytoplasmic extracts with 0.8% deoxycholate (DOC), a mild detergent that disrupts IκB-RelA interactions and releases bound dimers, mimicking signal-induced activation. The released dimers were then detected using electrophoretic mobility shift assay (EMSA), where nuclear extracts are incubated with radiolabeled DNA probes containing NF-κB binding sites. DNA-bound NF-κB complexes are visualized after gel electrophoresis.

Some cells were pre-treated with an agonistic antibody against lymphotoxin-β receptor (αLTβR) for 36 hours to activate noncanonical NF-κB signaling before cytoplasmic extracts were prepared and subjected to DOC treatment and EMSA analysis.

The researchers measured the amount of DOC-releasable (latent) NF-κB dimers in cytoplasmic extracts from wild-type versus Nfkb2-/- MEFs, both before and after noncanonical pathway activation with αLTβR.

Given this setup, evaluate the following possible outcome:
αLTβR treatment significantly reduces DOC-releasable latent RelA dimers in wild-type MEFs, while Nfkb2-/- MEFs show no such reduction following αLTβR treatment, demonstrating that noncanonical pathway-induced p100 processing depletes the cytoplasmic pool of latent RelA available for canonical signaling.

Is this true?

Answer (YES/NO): NO